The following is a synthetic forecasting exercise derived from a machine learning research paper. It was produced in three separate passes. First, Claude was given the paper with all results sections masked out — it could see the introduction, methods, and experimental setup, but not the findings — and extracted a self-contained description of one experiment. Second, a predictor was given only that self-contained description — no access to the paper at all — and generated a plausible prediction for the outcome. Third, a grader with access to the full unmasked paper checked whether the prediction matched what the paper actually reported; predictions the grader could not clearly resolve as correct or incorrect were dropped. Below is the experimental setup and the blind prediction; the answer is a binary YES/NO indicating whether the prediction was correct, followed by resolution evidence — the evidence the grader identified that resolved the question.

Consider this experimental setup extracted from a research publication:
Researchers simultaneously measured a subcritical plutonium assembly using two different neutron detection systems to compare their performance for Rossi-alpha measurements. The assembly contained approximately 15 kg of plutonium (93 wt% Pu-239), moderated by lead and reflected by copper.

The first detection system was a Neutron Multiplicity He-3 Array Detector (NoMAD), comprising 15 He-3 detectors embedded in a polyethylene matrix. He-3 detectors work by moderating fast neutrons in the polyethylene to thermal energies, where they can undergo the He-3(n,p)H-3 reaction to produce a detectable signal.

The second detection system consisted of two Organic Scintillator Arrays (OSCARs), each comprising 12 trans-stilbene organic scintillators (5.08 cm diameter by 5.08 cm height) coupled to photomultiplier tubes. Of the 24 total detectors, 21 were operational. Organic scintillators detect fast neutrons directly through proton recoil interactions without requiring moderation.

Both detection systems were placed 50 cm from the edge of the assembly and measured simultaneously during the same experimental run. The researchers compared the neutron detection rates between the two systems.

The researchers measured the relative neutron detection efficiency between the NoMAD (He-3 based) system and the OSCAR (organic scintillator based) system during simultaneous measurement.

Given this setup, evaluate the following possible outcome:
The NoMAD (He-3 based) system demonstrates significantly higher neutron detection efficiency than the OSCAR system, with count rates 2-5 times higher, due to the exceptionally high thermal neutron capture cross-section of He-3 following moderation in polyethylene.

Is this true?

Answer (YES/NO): YES